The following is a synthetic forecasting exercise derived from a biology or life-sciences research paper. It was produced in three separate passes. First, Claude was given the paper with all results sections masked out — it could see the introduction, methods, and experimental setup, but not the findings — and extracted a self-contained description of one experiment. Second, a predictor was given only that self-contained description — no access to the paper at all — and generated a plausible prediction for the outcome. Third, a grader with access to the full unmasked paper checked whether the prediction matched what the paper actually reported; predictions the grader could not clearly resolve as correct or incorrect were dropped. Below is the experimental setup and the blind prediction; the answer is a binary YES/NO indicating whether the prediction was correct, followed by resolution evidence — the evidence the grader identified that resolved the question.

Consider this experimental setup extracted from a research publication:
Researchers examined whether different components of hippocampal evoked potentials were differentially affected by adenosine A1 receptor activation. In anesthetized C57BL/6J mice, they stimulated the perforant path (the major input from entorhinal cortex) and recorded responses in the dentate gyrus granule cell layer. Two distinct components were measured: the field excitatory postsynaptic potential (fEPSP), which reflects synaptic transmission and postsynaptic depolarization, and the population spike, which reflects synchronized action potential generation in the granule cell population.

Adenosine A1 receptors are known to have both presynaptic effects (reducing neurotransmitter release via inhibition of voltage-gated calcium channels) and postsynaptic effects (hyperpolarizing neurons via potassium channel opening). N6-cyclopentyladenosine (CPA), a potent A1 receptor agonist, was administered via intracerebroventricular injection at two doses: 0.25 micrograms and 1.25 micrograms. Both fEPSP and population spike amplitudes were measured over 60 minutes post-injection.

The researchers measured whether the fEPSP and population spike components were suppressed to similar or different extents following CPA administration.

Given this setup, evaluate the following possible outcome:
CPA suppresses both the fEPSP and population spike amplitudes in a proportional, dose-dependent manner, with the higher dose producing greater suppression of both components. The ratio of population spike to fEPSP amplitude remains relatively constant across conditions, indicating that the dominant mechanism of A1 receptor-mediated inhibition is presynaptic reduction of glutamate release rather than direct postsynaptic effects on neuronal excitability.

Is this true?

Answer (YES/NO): NO